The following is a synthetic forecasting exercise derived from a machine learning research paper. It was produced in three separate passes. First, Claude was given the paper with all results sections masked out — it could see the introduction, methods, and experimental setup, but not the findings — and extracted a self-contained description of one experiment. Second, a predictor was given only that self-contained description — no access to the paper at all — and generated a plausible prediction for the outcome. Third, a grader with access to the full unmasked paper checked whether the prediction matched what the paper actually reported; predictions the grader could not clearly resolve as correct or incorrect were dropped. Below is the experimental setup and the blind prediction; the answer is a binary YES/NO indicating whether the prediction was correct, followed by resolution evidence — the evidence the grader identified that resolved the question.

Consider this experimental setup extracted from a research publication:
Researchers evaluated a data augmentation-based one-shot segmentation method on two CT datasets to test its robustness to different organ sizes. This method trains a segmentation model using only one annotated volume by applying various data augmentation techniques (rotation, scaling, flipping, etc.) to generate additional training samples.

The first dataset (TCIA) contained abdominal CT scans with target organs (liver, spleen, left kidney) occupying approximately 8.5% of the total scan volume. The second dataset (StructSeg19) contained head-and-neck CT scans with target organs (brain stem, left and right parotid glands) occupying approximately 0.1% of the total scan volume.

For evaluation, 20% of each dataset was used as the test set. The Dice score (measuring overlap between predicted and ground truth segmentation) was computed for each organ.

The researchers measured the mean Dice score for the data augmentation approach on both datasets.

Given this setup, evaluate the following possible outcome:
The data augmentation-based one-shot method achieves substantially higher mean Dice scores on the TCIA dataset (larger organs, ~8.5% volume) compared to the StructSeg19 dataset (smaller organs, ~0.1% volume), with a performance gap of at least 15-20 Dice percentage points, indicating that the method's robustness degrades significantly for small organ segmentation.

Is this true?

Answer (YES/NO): NO